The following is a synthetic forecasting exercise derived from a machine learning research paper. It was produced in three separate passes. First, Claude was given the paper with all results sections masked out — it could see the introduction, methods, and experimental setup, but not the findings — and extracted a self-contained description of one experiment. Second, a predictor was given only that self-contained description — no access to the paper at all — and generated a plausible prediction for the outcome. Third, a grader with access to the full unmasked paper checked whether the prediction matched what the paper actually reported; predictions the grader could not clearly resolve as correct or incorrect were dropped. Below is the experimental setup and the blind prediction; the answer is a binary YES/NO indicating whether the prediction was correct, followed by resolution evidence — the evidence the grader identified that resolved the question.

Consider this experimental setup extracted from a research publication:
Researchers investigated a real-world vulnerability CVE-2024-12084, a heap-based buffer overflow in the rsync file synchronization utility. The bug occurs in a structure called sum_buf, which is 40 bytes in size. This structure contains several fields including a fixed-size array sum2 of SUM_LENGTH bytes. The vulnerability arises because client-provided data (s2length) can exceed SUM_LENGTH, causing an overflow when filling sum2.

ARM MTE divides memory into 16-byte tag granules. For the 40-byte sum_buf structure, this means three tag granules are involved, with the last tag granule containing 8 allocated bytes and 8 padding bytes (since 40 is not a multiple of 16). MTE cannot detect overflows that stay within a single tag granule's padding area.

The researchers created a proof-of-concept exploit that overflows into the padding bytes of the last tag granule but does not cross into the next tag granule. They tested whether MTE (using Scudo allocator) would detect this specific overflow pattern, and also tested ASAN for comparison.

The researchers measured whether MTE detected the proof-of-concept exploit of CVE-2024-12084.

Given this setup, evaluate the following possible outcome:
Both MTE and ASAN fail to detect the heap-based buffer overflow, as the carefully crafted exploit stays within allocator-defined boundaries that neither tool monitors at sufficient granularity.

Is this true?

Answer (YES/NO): NO